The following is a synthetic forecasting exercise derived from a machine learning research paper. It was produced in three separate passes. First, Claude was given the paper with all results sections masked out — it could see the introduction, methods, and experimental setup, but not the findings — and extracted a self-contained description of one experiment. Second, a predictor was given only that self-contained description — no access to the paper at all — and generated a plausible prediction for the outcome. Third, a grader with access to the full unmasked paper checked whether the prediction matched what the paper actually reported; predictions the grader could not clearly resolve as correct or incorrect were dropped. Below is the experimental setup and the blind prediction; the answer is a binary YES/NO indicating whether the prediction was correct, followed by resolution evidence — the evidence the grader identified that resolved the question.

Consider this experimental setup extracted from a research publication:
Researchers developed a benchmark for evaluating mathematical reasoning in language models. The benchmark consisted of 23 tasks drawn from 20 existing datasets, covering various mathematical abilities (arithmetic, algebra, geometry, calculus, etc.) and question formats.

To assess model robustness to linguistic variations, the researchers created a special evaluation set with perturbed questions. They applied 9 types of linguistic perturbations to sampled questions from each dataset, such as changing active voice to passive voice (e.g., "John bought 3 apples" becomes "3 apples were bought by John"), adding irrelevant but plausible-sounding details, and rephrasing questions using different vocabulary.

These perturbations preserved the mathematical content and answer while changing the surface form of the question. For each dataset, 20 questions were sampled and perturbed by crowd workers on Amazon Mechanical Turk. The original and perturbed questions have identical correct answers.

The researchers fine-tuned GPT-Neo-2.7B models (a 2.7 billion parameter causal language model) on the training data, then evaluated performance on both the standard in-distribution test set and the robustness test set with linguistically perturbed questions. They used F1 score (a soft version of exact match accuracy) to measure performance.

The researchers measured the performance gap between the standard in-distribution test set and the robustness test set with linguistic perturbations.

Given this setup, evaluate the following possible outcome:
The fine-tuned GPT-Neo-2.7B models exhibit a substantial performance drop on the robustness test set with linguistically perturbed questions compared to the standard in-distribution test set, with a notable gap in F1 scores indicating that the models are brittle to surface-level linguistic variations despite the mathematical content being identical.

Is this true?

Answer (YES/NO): NO